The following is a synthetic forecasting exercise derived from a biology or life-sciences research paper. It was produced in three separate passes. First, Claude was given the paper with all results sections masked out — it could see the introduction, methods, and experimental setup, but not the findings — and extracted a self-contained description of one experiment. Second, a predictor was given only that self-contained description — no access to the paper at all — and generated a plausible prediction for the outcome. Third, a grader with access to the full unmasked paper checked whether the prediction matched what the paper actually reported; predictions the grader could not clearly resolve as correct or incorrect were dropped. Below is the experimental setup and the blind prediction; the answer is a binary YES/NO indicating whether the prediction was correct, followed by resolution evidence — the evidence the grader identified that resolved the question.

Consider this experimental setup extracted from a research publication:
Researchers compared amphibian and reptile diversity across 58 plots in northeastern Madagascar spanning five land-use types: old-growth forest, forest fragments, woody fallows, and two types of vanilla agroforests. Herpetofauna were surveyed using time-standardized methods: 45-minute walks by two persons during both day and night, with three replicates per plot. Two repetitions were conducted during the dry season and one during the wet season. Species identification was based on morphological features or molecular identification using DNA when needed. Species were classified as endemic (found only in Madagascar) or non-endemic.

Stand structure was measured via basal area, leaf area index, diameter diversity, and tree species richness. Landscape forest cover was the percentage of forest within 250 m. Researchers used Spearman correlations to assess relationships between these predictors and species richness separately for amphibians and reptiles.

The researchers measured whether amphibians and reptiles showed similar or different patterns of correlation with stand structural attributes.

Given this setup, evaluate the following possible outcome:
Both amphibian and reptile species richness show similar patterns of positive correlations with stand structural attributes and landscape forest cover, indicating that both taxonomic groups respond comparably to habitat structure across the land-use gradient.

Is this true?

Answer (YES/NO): NO